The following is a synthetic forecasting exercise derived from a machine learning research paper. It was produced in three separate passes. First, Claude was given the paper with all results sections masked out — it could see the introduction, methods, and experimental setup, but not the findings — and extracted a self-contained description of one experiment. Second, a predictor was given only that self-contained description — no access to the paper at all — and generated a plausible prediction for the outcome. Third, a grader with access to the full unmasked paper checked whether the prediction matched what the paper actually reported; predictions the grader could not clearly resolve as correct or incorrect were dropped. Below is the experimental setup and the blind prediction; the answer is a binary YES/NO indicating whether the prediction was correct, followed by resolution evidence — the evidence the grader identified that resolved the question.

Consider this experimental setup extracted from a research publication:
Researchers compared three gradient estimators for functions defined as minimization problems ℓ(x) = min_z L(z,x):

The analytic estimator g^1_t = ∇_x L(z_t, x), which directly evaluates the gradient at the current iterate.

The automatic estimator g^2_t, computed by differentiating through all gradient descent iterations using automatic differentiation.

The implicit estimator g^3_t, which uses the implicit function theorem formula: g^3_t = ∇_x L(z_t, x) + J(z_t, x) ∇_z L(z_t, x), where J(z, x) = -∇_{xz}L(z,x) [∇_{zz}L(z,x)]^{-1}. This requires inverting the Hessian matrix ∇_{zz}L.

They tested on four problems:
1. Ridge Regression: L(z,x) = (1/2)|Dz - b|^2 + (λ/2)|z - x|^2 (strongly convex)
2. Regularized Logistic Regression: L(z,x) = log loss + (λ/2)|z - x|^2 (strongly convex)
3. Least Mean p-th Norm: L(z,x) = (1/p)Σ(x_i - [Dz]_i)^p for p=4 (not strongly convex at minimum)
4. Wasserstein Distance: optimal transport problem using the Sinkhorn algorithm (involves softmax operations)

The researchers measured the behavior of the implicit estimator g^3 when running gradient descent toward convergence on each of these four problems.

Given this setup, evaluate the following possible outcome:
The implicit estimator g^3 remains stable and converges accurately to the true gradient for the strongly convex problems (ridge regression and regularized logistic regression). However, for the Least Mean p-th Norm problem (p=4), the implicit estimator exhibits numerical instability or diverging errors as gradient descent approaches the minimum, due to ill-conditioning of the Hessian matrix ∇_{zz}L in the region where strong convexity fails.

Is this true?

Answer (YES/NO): NO